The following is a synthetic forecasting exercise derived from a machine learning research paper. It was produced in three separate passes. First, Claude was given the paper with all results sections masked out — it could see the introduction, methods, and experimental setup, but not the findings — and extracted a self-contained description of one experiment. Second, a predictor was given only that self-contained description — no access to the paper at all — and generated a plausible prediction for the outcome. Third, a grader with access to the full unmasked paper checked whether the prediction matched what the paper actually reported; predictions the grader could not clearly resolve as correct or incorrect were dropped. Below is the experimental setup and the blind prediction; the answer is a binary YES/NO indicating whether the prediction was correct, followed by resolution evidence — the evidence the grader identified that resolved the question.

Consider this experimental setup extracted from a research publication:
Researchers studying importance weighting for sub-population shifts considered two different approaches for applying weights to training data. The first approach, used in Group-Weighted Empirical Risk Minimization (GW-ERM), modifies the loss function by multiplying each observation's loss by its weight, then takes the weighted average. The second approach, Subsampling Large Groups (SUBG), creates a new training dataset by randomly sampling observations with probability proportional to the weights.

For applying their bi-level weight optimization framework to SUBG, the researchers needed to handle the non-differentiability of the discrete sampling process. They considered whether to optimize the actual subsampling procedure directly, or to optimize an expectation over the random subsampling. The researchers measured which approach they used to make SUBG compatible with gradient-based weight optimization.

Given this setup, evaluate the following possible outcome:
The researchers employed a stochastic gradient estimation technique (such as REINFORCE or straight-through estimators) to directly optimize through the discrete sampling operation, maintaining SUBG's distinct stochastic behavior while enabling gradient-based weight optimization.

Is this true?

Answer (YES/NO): NO